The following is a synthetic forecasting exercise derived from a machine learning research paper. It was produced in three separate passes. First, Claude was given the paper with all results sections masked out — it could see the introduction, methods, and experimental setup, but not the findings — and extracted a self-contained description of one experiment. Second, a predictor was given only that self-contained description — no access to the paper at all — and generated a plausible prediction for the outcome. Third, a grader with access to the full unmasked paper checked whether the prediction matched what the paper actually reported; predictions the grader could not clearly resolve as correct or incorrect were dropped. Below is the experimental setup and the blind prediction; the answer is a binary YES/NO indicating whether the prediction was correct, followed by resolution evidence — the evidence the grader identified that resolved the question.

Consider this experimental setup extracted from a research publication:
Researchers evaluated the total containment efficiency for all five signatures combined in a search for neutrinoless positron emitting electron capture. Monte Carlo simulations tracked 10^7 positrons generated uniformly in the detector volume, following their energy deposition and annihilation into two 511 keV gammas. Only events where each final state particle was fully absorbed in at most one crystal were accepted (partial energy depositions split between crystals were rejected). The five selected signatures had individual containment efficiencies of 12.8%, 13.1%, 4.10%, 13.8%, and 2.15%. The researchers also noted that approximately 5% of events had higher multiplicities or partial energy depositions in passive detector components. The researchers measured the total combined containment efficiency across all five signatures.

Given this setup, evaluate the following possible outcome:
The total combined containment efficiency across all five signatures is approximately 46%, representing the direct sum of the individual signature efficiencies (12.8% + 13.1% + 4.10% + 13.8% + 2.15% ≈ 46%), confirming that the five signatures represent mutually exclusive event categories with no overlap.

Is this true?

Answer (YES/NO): YES